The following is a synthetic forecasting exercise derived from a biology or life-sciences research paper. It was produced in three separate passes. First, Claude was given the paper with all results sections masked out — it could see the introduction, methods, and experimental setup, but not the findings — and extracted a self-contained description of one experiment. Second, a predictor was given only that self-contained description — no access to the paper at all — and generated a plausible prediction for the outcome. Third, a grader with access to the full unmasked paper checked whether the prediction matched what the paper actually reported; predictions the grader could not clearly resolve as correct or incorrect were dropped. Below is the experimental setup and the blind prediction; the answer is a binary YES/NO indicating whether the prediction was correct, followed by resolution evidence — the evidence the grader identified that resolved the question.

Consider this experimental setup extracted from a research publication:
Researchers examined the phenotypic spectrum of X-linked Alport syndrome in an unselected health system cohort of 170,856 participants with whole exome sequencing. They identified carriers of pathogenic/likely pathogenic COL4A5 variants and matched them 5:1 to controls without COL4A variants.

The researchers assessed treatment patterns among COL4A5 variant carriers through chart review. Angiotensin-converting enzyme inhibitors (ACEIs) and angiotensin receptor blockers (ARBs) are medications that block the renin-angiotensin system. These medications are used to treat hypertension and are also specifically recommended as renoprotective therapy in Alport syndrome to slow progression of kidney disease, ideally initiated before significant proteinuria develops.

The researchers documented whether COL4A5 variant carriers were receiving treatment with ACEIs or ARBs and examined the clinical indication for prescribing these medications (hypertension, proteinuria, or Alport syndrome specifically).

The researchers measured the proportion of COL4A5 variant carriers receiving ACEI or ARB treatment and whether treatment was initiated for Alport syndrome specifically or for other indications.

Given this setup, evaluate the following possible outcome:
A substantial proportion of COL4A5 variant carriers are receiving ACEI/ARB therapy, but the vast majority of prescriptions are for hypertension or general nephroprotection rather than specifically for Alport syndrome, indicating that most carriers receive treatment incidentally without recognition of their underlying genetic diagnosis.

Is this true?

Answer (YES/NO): NO